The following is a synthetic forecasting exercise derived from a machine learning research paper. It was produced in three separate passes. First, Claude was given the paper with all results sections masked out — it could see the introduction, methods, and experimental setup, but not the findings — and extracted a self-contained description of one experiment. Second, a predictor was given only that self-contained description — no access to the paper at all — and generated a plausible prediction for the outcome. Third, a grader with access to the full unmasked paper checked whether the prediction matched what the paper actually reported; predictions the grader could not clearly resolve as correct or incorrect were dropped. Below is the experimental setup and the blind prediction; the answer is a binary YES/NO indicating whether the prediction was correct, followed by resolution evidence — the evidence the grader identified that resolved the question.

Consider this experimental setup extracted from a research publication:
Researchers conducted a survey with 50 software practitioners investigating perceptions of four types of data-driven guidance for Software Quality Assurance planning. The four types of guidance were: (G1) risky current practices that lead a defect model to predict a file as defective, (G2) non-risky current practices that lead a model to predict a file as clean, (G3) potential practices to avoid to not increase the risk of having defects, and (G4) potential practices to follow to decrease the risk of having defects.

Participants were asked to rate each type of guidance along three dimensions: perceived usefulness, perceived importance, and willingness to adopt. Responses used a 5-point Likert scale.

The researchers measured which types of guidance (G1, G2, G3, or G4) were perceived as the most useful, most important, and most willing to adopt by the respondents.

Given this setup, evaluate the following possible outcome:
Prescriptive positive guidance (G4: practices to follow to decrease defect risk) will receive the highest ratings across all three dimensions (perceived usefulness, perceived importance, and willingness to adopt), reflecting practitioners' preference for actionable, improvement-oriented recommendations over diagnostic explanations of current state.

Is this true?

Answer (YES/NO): NO